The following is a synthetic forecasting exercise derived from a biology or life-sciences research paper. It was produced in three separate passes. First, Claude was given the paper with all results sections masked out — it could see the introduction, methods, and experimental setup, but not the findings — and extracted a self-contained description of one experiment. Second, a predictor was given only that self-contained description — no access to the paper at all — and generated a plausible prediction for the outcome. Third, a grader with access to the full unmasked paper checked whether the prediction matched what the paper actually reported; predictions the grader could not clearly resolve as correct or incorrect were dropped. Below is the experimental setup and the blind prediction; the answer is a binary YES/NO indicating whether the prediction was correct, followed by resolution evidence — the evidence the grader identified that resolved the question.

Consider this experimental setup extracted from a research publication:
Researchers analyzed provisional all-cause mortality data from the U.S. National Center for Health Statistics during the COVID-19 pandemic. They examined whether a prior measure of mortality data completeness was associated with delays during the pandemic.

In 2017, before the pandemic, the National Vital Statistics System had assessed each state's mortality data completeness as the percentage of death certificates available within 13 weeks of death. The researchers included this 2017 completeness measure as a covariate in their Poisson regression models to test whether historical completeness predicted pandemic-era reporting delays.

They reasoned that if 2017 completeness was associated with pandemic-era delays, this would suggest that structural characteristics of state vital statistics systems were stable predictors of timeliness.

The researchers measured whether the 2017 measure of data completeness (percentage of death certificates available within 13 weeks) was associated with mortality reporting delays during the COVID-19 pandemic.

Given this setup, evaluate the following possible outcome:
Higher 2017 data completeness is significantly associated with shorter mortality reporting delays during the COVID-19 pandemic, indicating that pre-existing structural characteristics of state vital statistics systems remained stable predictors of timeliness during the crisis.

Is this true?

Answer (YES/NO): NO